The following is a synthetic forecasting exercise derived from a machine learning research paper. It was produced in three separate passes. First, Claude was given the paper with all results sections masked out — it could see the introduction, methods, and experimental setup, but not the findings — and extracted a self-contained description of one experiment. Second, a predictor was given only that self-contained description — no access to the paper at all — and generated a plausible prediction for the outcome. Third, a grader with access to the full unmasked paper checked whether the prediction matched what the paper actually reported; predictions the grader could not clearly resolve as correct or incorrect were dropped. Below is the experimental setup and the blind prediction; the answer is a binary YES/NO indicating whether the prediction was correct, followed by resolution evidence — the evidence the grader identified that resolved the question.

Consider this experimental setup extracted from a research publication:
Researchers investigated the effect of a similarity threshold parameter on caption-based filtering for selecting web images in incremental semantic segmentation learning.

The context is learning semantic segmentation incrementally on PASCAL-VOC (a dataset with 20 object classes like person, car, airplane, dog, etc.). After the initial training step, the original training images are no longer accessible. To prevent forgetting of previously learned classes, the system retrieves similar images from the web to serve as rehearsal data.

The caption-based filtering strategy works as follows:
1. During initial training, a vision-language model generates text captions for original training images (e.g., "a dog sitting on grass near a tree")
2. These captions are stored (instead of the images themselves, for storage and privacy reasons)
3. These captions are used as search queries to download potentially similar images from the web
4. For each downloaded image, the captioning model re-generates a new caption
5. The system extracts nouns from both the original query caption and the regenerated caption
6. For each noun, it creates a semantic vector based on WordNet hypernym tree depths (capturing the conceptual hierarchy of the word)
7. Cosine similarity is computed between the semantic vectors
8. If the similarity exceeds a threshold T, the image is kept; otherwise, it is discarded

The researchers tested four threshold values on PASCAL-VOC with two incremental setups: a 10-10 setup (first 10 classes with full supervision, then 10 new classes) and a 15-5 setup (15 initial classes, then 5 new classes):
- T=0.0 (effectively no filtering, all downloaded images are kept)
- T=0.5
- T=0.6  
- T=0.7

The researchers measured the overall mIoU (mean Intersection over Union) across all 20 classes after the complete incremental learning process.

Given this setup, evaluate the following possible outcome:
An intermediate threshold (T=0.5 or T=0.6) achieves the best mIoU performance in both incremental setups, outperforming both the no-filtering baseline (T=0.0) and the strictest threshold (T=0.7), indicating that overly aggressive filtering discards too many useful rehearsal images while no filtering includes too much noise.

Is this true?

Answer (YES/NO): YES